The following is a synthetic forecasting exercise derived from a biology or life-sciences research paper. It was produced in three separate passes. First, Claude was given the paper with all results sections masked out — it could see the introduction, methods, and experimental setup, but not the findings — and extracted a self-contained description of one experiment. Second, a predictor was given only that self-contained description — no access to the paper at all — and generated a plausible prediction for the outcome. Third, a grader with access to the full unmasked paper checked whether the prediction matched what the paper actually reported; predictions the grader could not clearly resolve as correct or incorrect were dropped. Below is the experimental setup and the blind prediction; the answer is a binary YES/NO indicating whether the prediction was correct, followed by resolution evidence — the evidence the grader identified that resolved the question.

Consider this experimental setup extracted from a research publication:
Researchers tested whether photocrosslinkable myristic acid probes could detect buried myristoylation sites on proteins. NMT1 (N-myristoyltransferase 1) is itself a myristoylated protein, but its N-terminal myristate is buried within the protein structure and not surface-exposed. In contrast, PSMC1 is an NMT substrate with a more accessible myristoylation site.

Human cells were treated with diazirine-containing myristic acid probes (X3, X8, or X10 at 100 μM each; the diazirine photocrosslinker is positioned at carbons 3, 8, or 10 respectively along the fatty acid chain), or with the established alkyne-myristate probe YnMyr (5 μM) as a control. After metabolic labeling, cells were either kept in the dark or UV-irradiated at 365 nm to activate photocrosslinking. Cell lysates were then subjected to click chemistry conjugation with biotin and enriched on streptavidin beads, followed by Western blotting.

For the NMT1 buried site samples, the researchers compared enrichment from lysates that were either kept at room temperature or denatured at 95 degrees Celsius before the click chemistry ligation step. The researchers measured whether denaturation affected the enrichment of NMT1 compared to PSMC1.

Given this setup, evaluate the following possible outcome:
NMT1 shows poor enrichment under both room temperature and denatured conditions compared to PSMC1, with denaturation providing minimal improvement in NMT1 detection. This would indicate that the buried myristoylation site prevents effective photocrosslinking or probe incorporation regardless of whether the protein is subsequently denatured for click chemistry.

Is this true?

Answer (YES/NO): NO